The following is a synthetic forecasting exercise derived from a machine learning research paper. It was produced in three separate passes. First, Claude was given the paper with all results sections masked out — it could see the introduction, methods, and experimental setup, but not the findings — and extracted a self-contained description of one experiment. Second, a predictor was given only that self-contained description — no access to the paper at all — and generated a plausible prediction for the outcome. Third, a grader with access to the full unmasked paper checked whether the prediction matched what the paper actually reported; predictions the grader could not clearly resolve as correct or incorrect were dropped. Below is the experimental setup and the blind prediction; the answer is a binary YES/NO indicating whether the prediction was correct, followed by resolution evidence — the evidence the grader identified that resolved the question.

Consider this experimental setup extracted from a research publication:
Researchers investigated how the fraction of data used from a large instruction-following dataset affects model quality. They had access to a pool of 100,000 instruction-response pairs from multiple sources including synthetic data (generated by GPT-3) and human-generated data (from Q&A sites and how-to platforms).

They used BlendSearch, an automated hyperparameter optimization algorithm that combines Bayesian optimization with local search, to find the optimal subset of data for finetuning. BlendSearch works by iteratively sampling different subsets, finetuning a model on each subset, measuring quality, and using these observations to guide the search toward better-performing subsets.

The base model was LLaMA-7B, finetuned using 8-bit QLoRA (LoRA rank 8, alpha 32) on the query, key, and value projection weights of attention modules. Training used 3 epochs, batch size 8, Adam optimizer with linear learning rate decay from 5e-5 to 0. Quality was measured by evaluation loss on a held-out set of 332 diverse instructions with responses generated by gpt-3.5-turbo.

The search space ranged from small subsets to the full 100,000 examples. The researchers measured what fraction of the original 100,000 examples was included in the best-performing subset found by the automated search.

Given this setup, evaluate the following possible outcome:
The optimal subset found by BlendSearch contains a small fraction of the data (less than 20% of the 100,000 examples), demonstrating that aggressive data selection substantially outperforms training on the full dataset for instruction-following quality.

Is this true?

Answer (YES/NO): YES